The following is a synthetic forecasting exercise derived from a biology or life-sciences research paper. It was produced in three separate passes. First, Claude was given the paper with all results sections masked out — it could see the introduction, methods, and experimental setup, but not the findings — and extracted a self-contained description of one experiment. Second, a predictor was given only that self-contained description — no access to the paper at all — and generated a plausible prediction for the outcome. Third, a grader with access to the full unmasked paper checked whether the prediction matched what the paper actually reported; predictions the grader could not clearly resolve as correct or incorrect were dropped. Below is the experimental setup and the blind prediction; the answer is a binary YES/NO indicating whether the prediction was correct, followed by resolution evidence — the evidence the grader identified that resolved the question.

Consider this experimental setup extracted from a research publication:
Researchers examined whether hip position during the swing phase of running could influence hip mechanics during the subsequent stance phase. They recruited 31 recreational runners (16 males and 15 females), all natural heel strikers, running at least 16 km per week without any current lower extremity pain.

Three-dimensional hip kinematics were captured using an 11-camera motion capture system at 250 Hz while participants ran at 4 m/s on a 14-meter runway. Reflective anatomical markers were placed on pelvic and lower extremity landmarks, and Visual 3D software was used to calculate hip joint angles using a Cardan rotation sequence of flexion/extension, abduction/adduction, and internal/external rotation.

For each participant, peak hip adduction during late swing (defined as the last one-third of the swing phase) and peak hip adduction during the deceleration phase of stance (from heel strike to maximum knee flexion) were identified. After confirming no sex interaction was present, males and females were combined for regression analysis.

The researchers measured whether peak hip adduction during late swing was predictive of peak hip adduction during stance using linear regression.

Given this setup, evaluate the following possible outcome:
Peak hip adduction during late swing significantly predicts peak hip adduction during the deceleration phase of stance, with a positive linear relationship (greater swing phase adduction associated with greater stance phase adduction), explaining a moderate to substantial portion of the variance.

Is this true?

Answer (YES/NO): YES